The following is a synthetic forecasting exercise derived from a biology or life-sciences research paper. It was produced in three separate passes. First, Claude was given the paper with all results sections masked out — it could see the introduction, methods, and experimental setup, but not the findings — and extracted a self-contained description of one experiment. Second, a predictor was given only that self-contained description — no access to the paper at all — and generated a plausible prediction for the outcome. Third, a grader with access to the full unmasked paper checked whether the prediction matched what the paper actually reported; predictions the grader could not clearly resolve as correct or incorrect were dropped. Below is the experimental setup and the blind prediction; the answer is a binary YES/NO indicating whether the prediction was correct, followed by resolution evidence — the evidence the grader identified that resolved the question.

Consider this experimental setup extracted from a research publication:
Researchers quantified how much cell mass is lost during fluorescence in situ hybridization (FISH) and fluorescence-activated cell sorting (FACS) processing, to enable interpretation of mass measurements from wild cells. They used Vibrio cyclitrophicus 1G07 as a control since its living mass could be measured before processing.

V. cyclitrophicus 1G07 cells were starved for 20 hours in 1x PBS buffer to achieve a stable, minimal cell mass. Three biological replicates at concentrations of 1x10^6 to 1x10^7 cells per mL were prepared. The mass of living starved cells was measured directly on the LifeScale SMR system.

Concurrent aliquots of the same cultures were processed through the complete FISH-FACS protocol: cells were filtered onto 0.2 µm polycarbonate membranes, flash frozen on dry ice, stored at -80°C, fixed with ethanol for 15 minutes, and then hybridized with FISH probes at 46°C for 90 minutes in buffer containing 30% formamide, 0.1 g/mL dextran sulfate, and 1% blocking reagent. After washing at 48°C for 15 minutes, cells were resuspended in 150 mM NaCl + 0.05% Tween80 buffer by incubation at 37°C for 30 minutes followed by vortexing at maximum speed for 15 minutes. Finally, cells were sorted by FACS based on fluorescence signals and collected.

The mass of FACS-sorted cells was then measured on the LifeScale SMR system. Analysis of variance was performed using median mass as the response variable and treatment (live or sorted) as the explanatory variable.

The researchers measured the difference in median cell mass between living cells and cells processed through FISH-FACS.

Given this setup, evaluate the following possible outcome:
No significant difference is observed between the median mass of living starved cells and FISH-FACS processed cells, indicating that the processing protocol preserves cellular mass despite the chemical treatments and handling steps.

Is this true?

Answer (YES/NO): NO